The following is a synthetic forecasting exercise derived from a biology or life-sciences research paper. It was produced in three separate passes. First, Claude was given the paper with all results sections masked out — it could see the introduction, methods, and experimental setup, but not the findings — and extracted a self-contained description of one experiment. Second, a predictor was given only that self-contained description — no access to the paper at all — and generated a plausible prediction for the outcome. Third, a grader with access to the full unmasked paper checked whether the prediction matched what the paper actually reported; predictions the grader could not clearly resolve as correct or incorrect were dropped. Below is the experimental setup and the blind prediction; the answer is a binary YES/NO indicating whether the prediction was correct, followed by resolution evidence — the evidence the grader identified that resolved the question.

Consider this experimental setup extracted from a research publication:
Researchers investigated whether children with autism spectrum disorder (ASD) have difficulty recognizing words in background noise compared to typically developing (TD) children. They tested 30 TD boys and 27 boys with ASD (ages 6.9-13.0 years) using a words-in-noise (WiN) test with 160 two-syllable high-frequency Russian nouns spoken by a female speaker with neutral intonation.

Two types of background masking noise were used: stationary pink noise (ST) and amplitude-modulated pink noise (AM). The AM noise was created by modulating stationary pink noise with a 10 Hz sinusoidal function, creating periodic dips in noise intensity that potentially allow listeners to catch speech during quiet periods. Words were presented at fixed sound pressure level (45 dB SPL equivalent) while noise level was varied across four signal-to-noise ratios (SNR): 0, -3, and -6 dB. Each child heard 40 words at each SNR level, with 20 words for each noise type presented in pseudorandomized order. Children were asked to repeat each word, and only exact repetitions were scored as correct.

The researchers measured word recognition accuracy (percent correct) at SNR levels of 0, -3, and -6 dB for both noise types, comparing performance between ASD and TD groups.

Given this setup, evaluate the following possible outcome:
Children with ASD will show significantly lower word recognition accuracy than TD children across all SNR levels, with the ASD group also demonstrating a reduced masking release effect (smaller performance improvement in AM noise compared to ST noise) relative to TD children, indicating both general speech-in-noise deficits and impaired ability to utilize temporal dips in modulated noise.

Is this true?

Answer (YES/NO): YES